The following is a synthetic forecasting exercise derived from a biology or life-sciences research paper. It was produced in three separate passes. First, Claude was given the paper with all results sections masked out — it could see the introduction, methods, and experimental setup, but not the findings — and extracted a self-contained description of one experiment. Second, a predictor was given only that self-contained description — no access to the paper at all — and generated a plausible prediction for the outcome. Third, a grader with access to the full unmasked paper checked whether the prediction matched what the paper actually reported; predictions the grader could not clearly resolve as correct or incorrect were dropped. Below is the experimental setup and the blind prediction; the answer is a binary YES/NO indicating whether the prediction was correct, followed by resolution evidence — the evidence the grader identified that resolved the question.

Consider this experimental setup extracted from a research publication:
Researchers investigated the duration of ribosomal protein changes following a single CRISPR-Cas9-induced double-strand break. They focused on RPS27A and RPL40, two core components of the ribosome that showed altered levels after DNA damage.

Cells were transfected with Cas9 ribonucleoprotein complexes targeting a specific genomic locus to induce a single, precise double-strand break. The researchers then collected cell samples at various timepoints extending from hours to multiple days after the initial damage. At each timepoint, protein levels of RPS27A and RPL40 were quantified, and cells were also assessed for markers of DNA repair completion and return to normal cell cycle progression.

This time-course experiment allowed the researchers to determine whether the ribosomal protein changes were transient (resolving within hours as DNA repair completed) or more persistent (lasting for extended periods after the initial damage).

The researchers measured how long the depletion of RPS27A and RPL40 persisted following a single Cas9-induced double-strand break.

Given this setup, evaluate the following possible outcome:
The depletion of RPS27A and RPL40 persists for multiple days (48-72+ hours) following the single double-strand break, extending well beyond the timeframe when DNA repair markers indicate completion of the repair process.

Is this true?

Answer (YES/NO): YES